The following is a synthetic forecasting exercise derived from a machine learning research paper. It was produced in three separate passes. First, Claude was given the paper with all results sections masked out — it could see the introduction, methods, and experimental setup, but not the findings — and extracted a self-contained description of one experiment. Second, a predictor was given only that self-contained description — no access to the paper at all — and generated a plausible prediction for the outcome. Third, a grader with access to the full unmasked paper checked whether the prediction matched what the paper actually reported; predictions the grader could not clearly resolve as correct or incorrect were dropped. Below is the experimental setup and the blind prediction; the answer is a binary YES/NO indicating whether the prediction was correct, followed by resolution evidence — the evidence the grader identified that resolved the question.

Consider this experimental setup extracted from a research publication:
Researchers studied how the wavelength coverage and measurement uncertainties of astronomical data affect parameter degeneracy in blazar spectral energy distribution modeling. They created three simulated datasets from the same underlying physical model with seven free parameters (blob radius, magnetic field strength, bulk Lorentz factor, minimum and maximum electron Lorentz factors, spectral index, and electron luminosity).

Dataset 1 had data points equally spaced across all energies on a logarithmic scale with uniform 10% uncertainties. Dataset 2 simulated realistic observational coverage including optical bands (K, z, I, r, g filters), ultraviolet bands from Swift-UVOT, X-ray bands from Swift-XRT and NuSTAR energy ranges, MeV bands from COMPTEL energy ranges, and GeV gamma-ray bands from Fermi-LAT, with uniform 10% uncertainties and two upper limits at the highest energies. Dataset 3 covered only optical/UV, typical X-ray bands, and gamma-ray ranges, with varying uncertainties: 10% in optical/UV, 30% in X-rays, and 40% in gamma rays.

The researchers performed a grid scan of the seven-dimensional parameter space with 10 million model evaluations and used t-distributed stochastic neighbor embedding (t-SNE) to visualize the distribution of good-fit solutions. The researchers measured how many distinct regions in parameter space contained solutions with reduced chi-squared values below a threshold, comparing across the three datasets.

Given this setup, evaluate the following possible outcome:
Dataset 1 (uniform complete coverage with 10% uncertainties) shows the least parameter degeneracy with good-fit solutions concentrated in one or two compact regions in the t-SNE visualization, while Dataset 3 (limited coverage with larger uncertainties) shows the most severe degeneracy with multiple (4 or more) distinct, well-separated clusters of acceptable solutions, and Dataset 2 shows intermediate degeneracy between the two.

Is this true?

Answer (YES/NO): YES